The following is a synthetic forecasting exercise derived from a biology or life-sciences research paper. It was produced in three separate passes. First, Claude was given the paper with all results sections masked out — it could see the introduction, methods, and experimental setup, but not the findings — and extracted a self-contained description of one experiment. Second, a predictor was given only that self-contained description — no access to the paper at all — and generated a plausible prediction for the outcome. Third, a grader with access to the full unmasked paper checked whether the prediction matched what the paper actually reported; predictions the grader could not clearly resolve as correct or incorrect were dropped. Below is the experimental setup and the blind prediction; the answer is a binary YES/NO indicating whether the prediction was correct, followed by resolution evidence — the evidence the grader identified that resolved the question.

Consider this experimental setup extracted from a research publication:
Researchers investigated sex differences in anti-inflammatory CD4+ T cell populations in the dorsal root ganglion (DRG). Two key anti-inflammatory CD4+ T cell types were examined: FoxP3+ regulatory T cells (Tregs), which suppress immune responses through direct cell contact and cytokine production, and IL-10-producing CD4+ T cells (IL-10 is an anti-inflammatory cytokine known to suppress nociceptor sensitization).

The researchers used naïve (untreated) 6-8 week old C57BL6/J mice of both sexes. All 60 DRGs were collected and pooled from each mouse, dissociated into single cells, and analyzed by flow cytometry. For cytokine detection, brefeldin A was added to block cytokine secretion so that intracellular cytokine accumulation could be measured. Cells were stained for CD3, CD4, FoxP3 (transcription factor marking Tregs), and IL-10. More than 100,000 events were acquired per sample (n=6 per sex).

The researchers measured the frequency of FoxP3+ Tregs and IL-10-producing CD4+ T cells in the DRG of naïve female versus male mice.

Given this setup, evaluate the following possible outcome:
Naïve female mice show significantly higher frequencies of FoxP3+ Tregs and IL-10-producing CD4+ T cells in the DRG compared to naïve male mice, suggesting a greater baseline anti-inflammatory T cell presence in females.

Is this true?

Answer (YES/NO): NO